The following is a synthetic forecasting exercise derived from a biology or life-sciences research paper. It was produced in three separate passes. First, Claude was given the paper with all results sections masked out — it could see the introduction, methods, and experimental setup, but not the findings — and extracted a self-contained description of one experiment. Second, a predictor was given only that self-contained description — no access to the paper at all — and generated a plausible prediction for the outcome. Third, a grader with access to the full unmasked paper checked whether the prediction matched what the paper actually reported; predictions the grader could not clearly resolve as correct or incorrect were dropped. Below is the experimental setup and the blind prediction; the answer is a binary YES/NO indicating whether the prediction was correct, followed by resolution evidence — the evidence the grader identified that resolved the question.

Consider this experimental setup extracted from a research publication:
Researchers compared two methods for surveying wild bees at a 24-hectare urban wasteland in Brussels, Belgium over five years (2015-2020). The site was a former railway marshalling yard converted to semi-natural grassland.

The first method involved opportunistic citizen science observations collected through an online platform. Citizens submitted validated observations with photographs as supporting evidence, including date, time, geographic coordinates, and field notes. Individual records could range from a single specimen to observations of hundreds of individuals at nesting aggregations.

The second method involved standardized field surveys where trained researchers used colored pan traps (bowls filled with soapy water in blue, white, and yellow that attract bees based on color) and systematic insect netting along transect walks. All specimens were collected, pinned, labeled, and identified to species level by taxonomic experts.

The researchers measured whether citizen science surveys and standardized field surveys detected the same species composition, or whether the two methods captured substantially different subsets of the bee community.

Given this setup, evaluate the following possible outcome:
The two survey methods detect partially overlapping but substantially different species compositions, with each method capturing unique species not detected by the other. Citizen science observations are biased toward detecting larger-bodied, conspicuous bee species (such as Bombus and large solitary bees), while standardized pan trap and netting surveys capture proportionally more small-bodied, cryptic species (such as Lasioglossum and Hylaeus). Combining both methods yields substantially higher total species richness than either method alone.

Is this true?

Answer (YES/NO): NO